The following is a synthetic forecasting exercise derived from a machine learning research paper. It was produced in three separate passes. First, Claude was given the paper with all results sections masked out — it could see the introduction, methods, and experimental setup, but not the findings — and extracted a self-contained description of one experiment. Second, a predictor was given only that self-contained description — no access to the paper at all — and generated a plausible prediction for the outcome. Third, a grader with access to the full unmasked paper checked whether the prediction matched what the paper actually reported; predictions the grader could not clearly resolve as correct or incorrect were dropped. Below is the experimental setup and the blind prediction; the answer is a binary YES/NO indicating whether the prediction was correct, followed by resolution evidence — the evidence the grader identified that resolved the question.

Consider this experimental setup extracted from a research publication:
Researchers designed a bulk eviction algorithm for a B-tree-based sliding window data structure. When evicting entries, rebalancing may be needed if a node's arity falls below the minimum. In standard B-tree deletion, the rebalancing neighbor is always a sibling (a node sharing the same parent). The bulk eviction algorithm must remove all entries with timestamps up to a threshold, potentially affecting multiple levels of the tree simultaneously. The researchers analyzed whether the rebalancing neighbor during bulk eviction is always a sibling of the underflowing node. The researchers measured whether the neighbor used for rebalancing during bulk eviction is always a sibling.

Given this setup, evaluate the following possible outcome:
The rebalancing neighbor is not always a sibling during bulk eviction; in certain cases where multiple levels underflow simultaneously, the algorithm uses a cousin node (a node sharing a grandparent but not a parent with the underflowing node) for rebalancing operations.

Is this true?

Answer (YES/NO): YES